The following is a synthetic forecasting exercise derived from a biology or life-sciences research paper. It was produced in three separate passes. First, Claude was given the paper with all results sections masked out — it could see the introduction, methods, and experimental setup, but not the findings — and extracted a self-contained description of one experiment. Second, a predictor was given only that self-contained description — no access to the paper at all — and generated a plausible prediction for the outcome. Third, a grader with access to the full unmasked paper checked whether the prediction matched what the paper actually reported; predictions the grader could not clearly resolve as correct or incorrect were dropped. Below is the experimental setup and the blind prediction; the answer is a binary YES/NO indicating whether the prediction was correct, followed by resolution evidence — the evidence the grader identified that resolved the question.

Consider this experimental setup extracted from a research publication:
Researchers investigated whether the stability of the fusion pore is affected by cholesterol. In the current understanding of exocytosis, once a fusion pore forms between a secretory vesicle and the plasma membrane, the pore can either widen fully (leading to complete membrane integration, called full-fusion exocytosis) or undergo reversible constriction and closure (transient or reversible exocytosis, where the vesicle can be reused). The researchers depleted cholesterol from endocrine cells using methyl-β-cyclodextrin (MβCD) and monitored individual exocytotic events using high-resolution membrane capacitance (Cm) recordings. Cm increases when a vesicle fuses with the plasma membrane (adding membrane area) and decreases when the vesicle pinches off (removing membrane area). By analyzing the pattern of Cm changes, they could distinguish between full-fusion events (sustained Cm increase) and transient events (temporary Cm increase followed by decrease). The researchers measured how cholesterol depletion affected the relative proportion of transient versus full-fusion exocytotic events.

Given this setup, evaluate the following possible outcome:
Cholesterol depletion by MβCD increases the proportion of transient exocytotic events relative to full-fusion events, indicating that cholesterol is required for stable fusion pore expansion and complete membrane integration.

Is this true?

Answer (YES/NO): NO